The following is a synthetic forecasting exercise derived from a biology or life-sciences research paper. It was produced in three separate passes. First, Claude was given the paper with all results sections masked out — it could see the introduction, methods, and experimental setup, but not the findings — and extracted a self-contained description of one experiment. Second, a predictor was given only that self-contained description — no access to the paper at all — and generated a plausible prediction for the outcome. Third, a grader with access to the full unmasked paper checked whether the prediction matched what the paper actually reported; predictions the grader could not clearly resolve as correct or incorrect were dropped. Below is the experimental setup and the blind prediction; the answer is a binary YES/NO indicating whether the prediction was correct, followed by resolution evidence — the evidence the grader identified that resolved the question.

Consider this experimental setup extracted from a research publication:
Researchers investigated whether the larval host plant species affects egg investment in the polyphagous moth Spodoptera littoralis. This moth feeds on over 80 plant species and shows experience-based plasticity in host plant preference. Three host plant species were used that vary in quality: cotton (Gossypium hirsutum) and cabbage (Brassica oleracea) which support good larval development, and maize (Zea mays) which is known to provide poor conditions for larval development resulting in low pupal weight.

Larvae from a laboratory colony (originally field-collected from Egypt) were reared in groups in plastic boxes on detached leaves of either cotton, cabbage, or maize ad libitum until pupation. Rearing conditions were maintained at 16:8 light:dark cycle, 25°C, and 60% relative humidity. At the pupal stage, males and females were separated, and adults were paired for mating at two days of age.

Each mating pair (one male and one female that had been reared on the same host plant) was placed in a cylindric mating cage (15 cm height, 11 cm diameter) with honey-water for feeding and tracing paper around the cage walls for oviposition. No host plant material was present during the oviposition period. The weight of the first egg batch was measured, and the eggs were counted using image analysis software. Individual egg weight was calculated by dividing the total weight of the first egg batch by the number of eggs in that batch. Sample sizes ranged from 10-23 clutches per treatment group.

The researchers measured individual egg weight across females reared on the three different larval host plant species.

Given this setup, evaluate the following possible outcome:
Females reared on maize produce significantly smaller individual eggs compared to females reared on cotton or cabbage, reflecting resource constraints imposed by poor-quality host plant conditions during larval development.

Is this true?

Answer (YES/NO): NO